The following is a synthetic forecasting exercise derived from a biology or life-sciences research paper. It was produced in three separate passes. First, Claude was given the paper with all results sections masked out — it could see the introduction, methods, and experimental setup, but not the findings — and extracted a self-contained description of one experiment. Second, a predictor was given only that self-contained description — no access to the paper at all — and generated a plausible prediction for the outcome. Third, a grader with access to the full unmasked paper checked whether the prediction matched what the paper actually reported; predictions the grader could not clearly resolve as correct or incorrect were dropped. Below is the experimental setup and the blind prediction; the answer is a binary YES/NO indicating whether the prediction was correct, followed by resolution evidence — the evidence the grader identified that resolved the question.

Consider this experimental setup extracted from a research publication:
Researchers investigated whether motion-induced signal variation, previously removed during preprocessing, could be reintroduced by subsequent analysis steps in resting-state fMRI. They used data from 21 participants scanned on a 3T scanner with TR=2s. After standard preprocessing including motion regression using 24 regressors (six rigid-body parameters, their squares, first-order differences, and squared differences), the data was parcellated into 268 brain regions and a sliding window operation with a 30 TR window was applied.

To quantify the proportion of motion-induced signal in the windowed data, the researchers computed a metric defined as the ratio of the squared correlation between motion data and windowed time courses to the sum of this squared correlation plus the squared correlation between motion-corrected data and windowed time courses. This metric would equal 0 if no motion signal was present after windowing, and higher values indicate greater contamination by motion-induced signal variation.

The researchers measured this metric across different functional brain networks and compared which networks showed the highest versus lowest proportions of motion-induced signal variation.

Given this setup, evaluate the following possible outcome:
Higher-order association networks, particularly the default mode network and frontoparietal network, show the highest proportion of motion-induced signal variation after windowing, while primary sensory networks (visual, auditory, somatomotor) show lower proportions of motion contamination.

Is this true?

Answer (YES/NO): NO